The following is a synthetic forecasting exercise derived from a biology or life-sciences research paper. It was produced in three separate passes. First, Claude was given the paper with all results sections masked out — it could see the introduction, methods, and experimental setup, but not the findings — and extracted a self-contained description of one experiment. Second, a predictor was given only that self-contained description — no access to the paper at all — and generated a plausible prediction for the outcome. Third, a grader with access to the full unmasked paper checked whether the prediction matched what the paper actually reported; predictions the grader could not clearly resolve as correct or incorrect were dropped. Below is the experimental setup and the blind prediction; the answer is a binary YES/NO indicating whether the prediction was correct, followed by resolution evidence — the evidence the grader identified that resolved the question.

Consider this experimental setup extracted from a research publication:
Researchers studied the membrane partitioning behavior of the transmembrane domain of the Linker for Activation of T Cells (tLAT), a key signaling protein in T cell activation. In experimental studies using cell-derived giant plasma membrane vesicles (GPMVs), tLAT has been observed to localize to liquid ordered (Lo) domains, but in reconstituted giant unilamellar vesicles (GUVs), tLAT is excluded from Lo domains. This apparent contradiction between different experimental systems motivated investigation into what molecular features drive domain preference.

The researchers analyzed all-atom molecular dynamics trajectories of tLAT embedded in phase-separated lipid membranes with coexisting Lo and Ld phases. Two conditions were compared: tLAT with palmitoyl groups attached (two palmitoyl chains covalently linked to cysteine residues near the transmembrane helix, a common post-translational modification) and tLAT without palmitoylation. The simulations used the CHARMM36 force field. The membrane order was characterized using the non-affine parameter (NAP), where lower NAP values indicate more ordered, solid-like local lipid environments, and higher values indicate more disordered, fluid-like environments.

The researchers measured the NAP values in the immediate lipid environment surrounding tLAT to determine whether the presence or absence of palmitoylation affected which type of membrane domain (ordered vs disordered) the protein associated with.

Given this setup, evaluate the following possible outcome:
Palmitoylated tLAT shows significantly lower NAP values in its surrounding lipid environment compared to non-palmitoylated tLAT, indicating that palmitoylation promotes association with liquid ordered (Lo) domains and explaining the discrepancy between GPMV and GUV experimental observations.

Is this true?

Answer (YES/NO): YES